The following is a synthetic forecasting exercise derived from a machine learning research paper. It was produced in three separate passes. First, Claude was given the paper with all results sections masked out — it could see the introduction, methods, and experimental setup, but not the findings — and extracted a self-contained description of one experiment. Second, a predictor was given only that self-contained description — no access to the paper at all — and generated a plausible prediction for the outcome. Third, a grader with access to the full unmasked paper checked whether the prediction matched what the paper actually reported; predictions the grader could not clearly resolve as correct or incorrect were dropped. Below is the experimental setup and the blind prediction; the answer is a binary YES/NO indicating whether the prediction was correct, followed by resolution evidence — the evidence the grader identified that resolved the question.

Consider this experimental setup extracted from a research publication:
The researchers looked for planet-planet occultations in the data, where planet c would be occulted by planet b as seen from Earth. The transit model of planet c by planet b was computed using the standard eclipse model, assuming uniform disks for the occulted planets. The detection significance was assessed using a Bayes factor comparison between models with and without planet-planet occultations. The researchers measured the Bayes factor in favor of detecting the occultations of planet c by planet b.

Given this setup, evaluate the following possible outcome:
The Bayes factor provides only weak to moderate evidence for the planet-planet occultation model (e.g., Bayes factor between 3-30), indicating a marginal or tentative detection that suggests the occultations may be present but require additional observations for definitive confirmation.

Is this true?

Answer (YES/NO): NO